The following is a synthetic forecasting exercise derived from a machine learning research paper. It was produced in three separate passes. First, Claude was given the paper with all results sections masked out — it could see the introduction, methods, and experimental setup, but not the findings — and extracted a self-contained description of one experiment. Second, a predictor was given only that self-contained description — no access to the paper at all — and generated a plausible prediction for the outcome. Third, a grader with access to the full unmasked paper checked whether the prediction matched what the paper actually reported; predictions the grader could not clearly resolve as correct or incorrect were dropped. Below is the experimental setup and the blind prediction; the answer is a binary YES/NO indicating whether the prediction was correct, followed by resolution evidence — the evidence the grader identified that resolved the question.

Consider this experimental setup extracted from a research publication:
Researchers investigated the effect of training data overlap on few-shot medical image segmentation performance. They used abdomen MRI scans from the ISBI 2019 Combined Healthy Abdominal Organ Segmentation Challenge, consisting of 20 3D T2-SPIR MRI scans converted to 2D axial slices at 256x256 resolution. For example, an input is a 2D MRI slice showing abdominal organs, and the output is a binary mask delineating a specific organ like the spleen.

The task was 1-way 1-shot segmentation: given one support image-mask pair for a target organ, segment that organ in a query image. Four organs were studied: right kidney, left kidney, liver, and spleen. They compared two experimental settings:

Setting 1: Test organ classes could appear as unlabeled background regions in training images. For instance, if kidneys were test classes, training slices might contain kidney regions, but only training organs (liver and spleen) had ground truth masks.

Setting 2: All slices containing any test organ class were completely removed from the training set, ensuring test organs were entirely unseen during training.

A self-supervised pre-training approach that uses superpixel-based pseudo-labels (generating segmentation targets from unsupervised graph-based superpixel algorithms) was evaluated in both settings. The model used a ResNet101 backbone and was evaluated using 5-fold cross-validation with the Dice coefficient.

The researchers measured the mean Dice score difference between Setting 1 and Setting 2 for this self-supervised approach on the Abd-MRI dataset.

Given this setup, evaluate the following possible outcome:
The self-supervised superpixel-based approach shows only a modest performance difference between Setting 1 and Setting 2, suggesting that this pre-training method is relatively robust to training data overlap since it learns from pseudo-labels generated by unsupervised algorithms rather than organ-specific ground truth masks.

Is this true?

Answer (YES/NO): NO